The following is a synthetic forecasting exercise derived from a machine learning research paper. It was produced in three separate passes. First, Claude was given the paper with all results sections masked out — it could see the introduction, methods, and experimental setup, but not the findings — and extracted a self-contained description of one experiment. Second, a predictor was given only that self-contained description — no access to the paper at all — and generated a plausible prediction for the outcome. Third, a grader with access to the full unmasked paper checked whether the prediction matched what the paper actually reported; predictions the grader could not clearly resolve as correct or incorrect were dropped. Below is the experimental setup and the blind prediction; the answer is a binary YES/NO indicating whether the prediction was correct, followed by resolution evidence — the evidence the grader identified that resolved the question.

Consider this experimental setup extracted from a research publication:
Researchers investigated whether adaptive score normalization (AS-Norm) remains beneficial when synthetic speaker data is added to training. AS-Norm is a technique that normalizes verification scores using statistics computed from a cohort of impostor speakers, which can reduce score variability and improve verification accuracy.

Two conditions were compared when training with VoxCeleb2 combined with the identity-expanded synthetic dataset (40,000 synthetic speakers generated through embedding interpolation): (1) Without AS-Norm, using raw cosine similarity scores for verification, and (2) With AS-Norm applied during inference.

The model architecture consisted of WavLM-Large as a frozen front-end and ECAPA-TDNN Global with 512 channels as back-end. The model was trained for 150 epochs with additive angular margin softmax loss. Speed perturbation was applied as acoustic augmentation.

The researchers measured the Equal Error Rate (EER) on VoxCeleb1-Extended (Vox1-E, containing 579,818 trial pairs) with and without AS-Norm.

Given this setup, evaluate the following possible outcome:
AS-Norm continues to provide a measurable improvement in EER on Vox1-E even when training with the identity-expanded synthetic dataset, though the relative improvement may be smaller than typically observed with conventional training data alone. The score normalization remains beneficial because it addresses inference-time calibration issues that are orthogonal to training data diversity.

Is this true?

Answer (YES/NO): YES